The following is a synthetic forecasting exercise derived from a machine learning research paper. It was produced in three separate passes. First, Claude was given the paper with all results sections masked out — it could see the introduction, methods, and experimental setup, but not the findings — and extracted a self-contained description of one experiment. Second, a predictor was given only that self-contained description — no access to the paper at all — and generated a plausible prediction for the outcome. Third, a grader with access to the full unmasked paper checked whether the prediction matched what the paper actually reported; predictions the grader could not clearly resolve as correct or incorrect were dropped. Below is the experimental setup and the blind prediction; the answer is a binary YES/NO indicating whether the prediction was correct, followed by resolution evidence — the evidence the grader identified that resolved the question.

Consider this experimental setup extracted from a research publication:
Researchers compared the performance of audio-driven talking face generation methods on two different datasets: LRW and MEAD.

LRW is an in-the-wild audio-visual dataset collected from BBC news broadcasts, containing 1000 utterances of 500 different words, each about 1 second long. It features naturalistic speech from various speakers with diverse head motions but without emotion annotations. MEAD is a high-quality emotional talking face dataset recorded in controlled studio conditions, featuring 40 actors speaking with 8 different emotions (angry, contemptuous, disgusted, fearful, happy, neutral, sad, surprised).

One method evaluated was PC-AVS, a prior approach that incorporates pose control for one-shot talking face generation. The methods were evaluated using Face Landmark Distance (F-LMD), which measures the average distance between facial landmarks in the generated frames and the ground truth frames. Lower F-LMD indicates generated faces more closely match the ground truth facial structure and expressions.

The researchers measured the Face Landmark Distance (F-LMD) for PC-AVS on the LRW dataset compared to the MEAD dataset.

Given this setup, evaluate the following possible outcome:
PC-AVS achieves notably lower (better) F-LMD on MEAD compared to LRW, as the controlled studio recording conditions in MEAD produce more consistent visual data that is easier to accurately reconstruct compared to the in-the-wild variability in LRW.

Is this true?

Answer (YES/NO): NO